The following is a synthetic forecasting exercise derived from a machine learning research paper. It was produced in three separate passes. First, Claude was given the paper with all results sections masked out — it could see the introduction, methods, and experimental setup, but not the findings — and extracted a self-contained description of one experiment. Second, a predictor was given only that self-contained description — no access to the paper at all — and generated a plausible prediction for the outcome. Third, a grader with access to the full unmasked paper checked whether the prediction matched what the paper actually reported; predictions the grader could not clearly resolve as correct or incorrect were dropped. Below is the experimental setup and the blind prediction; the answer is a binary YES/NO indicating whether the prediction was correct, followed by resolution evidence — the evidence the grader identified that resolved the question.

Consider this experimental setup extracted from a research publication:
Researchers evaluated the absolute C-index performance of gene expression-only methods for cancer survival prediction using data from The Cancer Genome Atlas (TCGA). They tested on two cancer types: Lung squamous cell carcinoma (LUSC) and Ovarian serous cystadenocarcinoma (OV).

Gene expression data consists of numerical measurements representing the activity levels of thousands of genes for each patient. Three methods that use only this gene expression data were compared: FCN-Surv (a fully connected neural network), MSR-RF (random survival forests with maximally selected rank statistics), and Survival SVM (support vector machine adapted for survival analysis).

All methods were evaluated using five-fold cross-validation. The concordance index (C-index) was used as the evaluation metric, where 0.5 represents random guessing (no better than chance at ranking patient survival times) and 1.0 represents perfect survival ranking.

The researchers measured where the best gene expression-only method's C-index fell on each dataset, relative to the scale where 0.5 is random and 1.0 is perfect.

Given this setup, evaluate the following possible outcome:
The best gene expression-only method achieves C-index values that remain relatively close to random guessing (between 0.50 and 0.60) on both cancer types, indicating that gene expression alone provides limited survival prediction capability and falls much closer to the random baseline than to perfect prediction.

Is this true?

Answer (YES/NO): NO